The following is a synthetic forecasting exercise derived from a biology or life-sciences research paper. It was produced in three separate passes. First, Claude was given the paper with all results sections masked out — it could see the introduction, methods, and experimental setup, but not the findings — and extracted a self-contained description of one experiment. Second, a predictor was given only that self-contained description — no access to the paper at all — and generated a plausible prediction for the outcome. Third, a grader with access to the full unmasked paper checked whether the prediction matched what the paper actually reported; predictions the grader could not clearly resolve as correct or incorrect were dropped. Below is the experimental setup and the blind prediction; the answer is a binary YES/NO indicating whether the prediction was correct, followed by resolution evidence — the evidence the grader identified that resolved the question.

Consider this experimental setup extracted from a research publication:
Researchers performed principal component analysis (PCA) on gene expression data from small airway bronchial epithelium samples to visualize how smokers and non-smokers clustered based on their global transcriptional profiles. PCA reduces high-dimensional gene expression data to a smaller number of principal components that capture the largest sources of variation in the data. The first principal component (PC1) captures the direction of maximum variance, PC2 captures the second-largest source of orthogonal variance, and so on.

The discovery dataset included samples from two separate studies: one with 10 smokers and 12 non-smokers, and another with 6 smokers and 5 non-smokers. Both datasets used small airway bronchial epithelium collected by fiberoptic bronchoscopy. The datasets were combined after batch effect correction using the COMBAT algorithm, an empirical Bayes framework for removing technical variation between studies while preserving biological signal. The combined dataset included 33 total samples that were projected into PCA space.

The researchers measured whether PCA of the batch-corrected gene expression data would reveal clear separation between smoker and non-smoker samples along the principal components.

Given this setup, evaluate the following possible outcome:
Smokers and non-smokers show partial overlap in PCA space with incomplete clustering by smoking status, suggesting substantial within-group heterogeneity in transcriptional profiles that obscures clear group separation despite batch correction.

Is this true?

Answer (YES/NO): NO